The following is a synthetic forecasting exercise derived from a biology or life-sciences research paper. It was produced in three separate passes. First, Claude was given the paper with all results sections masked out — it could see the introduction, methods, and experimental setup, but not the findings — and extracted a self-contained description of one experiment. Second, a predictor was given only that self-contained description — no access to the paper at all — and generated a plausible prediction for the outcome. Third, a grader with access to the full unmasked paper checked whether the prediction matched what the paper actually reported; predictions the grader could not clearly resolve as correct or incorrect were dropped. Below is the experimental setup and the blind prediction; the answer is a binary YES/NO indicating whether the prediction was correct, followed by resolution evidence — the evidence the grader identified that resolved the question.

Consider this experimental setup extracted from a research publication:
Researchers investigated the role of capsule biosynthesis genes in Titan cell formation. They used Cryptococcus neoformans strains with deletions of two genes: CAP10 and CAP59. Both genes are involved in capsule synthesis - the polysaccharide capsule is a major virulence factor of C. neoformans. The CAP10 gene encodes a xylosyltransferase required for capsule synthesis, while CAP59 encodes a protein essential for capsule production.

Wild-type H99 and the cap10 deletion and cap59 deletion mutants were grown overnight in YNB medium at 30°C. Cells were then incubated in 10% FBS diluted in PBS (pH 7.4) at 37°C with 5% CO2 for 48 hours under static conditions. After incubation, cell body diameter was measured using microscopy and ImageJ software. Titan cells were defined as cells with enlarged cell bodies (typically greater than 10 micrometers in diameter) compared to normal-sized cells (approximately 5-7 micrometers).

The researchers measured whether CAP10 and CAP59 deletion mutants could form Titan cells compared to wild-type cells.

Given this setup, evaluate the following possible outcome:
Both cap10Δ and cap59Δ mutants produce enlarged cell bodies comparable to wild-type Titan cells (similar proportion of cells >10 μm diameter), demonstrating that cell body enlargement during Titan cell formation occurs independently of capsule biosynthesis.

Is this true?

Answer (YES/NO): NO